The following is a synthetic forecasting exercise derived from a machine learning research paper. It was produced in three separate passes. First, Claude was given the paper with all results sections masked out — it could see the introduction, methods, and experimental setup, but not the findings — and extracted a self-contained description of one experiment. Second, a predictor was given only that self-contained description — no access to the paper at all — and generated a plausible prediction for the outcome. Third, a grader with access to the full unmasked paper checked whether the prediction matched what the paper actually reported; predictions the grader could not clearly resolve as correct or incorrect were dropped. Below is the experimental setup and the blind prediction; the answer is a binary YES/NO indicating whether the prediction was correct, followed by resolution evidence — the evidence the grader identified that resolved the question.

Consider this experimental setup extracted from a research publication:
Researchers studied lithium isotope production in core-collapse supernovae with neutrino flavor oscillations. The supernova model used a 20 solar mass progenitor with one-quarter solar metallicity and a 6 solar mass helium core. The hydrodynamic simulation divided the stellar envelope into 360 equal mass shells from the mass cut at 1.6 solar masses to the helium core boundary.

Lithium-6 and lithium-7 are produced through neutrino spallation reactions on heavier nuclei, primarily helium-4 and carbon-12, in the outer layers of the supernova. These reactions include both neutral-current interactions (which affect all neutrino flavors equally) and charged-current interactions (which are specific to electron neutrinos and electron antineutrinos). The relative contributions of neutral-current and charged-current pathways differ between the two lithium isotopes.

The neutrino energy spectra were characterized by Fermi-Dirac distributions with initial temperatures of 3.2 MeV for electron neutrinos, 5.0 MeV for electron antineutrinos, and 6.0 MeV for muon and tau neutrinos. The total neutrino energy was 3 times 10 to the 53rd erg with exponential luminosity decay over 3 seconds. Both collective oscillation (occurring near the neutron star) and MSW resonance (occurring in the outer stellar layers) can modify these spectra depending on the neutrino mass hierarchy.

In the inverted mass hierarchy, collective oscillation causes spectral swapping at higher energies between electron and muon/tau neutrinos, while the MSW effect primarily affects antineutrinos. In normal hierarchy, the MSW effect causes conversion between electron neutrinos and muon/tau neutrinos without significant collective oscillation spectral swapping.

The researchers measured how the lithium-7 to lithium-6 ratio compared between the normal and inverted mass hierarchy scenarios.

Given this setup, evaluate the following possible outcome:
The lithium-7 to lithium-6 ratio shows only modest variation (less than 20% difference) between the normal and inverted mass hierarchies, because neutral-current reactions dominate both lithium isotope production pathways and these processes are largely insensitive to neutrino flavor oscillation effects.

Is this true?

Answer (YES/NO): NO